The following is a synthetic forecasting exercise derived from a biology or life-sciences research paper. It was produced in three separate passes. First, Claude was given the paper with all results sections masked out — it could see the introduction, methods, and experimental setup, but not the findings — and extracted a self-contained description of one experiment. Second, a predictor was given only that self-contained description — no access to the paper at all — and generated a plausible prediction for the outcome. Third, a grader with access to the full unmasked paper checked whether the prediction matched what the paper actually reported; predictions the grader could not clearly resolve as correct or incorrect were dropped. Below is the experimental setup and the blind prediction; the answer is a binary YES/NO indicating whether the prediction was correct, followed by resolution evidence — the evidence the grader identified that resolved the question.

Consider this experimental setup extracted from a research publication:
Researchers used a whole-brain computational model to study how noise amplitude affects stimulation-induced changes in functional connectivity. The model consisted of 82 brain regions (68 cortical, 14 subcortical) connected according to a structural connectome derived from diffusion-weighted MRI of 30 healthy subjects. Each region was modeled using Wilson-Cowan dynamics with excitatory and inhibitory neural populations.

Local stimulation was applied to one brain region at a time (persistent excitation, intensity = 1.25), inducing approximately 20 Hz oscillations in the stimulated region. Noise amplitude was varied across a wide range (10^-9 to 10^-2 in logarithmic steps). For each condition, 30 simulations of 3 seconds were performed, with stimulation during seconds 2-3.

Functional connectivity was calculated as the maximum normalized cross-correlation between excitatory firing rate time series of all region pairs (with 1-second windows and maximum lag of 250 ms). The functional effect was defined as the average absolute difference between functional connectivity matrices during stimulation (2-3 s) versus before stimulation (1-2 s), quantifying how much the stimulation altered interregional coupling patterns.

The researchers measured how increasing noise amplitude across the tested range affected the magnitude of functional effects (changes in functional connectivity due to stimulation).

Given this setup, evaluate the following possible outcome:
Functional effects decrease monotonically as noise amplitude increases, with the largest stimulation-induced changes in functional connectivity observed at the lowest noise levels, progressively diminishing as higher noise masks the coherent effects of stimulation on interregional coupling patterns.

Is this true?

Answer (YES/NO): NO